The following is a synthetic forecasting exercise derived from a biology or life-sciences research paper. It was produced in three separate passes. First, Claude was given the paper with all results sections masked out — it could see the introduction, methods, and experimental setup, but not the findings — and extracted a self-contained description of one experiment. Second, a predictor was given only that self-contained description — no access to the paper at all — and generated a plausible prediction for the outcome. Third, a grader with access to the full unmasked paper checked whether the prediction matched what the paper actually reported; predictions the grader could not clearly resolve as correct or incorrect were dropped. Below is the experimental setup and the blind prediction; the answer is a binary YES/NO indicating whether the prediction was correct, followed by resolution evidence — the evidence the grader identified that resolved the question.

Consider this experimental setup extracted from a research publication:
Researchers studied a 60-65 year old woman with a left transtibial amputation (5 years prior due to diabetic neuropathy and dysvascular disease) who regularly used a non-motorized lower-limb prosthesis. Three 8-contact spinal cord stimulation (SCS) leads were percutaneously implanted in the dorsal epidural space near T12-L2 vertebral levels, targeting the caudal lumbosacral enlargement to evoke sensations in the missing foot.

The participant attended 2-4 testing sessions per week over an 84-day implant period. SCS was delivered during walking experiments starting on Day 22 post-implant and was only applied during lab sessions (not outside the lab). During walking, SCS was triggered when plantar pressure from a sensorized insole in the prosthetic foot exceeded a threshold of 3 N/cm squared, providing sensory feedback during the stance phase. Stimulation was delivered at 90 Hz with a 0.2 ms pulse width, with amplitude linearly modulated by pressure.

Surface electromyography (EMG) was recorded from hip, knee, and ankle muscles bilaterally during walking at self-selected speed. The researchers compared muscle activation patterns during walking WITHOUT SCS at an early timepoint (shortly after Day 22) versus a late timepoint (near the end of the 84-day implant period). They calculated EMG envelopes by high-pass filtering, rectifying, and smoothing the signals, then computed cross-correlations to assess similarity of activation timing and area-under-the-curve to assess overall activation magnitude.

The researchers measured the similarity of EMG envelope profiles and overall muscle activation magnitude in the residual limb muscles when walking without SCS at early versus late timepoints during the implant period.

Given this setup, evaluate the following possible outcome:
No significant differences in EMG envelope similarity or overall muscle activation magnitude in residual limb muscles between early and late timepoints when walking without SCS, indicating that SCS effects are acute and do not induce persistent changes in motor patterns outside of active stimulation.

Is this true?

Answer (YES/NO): NO